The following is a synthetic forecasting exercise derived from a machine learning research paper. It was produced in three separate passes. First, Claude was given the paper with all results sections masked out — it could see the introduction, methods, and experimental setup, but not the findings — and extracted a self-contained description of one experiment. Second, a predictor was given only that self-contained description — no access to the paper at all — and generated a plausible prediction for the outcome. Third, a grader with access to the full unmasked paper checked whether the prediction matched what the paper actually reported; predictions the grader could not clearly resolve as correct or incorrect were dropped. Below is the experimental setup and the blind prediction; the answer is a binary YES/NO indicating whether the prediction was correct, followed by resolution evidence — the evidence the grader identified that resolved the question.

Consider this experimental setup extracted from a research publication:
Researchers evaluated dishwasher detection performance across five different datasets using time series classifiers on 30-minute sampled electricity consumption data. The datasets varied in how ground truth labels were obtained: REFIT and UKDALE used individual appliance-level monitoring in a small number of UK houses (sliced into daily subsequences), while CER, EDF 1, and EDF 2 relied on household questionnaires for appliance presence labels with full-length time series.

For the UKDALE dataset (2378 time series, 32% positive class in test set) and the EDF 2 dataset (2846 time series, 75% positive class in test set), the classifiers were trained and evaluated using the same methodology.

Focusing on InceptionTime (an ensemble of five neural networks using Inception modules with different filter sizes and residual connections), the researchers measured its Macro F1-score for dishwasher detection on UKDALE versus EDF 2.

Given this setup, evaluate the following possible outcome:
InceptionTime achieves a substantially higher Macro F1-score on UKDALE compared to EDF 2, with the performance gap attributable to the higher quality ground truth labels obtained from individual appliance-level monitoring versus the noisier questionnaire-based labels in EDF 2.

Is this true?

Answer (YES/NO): NO